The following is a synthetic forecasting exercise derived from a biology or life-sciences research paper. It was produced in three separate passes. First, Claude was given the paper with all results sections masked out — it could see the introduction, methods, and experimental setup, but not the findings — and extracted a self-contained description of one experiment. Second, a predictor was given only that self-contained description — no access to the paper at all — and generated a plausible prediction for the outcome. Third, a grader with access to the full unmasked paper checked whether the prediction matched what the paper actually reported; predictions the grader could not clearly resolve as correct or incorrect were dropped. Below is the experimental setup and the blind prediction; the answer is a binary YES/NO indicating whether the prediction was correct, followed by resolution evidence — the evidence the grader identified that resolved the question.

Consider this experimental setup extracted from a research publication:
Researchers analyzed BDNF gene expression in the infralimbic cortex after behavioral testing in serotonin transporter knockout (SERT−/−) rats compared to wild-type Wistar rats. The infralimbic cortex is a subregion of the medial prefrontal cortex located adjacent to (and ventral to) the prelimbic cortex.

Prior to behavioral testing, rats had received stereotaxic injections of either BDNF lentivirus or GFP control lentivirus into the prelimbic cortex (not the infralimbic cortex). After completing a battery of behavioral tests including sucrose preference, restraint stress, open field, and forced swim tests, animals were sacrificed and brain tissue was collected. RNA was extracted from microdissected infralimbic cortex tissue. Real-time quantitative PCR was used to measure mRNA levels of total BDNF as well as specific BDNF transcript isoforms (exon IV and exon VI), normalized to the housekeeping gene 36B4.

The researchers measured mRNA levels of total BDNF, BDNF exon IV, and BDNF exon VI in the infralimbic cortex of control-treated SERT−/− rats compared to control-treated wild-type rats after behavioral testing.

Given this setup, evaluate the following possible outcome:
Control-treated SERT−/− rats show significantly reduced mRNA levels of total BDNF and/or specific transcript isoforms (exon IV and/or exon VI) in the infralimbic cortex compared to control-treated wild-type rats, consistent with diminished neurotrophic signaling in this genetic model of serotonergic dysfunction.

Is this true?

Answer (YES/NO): YES